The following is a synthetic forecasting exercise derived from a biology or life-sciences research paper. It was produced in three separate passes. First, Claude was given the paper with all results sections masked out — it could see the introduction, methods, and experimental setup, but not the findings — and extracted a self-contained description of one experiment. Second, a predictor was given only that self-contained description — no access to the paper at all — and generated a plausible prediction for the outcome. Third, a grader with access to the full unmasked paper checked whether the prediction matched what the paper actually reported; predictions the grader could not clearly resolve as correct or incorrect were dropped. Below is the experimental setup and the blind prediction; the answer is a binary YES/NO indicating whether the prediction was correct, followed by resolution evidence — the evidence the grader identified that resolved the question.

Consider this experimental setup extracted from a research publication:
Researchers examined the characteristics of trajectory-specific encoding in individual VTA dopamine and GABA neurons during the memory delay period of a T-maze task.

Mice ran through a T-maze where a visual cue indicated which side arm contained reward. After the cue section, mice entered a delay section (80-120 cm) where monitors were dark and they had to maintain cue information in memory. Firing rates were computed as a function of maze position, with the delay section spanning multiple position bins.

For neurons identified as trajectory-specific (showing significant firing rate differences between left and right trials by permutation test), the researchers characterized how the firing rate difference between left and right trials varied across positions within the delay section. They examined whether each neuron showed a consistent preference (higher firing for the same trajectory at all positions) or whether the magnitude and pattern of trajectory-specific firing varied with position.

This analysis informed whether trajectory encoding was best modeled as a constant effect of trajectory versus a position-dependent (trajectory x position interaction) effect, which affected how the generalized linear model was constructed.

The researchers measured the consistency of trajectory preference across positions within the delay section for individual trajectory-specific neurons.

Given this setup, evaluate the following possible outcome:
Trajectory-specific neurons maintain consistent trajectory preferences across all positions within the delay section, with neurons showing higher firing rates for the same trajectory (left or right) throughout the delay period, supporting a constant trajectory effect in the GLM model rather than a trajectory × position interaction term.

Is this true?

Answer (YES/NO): NO